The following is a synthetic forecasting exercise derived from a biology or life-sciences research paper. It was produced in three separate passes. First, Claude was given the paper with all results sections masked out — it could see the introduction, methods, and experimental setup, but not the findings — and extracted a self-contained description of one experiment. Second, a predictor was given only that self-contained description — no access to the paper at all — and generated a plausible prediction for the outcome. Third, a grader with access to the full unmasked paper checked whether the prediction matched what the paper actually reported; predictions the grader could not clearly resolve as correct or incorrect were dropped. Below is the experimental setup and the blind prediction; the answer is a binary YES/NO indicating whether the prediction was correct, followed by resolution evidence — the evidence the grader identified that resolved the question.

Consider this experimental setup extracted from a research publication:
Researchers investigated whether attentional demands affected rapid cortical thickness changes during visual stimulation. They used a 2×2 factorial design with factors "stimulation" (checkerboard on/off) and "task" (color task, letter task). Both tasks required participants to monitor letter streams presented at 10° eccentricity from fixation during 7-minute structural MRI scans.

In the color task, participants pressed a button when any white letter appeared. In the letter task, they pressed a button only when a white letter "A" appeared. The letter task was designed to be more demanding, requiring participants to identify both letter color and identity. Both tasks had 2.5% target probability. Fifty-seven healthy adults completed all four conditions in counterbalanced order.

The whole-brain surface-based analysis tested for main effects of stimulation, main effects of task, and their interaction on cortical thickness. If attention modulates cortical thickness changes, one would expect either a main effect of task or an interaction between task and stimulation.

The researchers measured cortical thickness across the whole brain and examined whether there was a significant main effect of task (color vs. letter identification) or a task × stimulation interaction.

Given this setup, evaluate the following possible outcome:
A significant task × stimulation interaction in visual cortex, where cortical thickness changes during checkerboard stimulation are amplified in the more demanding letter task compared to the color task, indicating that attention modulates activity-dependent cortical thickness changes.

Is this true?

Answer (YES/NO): NO